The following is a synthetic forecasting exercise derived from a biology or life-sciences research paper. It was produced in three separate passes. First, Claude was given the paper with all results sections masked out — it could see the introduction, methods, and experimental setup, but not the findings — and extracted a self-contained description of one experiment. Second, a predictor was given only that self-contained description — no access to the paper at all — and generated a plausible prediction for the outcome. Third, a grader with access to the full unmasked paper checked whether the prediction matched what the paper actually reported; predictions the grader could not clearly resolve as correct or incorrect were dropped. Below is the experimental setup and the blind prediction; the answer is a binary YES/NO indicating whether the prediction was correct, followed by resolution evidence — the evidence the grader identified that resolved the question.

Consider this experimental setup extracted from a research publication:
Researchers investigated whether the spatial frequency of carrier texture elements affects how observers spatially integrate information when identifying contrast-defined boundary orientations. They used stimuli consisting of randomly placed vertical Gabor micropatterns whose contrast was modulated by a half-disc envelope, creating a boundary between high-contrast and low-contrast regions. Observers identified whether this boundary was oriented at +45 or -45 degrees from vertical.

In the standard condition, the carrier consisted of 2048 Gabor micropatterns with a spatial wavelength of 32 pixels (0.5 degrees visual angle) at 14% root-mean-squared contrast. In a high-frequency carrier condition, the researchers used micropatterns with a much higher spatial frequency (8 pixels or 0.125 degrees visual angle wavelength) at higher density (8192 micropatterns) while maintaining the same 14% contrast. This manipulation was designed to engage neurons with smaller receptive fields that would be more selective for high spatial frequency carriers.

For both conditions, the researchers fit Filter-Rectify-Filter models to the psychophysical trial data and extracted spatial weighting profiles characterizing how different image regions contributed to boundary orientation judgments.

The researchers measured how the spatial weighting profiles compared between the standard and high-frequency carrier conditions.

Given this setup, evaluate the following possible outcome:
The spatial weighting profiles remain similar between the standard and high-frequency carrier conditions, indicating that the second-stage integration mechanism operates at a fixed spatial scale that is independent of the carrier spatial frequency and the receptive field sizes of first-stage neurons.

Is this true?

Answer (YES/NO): YES